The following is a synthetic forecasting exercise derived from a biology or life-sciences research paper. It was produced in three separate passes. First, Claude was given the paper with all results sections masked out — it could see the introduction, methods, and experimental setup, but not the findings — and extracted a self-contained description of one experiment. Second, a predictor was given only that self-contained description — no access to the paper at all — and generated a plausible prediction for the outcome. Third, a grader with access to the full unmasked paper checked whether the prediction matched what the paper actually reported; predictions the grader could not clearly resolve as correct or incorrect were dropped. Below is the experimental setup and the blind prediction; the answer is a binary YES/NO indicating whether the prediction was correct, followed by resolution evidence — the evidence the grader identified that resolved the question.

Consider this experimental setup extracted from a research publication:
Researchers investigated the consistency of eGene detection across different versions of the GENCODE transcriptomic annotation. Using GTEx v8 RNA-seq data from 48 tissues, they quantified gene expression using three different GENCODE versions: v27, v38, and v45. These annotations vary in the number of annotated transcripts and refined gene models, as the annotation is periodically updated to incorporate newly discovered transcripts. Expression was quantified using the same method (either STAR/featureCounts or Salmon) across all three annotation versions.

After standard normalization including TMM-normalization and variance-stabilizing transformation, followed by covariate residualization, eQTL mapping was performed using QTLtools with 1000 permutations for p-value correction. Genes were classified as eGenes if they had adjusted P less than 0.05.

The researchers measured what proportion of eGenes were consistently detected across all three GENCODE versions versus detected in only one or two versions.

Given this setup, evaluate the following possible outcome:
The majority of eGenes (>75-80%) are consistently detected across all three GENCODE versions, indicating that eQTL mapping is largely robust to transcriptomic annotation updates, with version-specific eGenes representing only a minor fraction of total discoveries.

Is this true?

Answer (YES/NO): NO